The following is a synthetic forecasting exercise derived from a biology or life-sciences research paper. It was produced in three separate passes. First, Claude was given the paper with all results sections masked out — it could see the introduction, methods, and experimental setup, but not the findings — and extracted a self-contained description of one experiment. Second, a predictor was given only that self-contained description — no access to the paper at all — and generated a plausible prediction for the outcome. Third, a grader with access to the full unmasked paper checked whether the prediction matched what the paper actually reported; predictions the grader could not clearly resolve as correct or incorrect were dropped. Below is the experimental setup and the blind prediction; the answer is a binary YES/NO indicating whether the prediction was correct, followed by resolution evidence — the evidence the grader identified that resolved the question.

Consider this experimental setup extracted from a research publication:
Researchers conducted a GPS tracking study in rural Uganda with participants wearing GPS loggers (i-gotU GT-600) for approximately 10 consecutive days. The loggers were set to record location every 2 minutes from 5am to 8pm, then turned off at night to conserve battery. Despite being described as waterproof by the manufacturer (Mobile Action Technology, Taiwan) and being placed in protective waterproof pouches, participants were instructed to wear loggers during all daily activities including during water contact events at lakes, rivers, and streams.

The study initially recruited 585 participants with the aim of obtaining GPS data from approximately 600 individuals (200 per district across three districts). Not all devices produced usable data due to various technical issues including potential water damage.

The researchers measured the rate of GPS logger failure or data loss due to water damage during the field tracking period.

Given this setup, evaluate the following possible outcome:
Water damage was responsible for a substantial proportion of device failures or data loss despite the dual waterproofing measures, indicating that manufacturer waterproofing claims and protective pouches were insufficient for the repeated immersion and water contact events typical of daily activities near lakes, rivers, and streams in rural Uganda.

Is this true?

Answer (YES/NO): YES